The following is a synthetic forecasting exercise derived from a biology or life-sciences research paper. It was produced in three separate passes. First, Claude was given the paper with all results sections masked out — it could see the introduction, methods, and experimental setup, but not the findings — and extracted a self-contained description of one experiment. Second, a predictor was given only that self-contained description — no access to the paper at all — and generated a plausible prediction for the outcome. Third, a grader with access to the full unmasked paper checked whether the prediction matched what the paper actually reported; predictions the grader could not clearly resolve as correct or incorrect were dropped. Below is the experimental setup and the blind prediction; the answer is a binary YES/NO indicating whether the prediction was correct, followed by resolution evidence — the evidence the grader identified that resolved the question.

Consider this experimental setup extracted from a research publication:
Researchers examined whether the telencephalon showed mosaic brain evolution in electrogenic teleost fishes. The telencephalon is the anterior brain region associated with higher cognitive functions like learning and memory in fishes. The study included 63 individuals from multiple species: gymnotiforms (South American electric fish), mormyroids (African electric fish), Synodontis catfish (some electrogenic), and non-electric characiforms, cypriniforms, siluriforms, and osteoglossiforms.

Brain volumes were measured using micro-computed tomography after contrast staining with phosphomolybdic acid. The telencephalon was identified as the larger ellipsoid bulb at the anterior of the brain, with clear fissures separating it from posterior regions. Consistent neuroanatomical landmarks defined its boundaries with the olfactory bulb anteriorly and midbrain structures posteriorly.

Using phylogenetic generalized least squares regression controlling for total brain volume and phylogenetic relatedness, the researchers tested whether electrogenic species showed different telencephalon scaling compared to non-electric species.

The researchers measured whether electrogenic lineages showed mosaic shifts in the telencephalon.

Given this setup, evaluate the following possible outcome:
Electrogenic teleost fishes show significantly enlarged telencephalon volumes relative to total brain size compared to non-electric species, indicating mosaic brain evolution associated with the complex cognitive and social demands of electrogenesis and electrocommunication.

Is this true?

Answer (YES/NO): NO